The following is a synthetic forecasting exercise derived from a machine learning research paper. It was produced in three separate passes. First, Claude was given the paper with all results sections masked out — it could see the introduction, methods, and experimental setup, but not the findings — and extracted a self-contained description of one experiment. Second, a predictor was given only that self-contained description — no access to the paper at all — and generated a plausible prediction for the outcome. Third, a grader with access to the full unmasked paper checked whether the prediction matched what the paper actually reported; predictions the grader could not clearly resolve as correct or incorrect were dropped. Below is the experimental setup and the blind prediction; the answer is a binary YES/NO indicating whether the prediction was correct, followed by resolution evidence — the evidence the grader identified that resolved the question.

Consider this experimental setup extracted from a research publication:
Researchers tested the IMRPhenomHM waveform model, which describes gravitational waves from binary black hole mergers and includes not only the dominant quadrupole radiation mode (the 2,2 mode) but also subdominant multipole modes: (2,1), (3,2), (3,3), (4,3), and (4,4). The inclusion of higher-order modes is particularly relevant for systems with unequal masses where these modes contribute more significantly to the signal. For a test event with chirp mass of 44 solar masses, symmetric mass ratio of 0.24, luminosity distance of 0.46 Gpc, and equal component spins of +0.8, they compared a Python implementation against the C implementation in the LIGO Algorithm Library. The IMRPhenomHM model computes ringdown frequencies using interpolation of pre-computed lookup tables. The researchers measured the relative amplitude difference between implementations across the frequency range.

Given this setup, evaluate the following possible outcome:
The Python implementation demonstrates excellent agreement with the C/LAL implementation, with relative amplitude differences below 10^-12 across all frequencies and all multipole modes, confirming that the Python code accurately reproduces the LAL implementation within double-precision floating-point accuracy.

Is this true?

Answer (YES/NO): NO